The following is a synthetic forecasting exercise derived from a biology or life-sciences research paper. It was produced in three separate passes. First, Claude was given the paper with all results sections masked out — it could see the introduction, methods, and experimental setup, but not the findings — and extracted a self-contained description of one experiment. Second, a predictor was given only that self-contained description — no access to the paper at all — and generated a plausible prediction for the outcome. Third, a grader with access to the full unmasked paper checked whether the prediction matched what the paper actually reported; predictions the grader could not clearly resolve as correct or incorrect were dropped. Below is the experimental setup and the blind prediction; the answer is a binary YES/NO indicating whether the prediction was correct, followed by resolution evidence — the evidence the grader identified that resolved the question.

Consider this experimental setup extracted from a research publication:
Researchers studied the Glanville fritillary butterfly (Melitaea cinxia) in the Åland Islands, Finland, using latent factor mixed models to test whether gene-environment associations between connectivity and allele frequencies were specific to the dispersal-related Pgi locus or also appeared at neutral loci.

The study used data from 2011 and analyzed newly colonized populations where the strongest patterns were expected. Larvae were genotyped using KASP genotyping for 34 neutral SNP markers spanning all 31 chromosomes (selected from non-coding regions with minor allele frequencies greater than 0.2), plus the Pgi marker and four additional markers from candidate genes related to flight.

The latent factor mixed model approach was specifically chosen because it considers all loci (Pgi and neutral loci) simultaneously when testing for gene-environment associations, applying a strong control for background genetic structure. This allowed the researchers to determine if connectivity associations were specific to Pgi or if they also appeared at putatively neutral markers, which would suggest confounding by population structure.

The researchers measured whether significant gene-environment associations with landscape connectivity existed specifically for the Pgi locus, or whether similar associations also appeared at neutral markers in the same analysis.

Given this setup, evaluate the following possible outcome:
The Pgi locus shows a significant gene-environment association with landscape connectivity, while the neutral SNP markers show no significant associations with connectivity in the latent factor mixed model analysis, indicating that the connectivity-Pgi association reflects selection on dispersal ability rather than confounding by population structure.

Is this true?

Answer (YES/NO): NO